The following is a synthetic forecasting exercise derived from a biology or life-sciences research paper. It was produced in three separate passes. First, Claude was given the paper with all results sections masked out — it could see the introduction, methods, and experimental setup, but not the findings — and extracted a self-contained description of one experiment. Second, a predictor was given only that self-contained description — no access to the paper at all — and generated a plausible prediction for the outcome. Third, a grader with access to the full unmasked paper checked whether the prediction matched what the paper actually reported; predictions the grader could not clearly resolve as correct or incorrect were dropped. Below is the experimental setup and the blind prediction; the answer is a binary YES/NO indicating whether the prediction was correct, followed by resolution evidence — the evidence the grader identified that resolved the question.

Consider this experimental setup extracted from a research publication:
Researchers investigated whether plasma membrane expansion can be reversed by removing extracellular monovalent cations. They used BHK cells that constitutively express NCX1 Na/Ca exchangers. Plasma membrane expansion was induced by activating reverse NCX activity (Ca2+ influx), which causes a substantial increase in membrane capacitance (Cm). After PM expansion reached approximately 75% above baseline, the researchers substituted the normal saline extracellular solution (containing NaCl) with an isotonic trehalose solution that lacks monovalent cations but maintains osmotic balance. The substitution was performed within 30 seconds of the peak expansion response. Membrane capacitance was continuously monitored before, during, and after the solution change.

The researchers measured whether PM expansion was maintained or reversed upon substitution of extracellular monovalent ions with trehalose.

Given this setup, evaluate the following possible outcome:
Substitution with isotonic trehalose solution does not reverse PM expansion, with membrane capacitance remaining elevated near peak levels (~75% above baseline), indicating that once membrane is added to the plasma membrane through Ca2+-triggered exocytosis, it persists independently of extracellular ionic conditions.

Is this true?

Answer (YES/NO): NO